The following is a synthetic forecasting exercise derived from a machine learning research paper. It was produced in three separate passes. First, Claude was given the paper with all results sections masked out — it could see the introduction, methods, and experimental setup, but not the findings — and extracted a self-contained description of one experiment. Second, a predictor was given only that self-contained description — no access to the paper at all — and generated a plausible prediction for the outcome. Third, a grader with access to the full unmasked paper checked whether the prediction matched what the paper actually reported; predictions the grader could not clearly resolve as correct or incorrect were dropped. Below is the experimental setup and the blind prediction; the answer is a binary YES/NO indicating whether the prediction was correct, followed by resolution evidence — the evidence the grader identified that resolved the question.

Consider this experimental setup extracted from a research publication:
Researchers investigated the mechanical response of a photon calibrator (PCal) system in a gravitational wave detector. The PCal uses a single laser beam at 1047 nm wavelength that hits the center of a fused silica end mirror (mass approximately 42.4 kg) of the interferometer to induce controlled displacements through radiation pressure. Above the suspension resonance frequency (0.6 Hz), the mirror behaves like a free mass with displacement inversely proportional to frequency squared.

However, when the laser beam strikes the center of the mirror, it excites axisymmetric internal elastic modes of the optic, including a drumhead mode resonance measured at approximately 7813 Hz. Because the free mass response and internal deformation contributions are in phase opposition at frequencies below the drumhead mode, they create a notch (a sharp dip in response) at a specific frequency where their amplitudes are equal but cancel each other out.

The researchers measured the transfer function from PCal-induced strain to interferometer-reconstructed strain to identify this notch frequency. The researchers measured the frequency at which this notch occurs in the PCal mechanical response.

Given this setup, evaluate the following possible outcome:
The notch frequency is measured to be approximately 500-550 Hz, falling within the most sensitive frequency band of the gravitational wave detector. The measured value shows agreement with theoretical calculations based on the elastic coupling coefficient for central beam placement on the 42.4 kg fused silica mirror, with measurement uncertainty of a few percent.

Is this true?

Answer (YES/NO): NO